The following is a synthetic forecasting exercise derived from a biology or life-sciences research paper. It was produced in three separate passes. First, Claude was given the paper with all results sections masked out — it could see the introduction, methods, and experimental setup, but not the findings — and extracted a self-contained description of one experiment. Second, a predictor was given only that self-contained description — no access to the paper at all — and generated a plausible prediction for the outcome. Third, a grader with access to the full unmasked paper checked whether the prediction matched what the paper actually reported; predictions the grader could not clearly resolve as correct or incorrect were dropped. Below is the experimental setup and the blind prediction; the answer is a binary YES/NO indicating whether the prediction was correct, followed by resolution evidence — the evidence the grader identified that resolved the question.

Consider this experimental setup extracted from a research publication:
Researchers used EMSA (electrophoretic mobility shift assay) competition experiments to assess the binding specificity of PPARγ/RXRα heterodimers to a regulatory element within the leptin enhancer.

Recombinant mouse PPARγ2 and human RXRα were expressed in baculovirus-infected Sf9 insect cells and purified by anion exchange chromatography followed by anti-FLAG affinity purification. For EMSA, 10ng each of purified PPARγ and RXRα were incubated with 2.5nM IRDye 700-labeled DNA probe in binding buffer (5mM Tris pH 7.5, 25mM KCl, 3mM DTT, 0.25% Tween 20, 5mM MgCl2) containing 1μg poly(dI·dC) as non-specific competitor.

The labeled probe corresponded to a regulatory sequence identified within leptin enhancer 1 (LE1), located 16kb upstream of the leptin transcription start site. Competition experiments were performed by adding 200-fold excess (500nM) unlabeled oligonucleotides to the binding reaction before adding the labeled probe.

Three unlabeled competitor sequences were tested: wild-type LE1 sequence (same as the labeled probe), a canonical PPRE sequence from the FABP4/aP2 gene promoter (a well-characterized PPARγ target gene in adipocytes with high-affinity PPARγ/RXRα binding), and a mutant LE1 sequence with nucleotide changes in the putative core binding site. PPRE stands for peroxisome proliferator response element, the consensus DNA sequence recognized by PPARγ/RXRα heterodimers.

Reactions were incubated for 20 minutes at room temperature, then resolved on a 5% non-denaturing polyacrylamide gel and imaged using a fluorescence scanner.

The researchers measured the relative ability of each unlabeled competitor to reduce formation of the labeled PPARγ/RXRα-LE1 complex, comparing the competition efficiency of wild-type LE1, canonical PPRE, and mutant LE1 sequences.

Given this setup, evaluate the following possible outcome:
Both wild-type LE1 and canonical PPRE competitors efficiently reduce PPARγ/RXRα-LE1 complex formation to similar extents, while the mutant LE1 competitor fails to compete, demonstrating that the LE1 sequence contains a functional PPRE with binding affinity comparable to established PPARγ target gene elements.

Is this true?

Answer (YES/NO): NO